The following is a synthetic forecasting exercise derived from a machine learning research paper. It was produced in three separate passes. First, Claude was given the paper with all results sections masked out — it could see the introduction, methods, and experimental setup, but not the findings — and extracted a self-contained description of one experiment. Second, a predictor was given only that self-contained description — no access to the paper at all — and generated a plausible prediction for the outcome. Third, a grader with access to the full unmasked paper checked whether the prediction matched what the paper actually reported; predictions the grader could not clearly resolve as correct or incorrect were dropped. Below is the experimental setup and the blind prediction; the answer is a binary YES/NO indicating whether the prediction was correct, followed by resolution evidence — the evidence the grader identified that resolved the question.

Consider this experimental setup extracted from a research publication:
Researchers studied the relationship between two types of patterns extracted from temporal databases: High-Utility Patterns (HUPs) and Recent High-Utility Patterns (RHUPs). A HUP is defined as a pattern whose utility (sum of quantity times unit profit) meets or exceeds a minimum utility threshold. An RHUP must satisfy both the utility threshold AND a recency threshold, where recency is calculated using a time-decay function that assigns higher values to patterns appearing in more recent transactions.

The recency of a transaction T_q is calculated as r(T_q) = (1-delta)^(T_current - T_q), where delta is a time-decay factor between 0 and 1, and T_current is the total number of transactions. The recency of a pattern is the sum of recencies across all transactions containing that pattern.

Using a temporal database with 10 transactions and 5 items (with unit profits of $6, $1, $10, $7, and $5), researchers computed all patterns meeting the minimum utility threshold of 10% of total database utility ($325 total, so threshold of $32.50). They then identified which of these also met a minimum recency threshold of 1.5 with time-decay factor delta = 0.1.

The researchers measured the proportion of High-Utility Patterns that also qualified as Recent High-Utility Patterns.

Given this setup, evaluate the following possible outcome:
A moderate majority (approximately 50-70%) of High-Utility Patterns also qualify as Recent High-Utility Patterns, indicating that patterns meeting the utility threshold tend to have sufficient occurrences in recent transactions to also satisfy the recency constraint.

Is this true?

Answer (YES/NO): YES